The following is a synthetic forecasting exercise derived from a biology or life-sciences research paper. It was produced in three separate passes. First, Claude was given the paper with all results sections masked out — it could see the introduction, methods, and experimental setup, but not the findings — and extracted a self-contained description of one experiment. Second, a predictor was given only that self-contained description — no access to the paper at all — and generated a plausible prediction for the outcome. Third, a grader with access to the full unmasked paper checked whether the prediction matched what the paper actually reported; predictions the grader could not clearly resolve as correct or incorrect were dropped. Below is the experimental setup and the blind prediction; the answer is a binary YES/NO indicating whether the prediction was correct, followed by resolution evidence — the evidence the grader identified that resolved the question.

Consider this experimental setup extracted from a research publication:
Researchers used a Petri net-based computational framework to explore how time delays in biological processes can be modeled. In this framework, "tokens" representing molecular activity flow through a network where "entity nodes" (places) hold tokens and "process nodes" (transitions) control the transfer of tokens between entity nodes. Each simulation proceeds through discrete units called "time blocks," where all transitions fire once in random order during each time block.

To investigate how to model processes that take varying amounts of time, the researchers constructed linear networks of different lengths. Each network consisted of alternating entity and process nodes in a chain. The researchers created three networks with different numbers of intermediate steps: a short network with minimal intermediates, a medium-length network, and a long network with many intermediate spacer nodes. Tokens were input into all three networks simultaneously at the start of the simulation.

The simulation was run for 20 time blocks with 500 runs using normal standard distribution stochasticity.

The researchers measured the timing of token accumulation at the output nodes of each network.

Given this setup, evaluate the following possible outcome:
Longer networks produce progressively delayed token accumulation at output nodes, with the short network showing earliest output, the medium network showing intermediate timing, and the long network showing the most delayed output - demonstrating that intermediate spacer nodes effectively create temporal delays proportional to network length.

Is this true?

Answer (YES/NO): YES